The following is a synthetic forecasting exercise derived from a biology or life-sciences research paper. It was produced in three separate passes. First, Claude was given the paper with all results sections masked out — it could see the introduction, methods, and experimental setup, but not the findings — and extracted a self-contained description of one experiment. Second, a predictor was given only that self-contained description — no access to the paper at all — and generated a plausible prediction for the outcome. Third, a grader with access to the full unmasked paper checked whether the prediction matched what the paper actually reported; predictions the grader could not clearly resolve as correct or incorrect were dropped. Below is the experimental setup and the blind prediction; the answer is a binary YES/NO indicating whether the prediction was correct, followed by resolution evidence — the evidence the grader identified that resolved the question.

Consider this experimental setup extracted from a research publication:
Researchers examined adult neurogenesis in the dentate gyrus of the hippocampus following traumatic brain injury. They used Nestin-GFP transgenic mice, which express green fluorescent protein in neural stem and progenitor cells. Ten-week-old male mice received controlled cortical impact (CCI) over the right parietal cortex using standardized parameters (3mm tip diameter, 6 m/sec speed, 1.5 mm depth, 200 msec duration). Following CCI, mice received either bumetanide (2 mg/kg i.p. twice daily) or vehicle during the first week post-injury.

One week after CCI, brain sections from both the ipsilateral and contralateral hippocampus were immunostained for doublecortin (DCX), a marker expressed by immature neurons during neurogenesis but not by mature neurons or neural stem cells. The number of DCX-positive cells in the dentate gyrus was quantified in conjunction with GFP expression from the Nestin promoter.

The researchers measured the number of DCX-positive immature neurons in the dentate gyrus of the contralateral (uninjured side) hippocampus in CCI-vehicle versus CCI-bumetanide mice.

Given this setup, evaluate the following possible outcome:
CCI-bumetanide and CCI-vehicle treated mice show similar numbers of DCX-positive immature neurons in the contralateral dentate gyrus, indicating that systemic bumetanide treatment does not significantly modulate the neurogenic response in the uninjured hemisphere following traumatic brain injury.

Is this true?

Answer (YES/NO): NO